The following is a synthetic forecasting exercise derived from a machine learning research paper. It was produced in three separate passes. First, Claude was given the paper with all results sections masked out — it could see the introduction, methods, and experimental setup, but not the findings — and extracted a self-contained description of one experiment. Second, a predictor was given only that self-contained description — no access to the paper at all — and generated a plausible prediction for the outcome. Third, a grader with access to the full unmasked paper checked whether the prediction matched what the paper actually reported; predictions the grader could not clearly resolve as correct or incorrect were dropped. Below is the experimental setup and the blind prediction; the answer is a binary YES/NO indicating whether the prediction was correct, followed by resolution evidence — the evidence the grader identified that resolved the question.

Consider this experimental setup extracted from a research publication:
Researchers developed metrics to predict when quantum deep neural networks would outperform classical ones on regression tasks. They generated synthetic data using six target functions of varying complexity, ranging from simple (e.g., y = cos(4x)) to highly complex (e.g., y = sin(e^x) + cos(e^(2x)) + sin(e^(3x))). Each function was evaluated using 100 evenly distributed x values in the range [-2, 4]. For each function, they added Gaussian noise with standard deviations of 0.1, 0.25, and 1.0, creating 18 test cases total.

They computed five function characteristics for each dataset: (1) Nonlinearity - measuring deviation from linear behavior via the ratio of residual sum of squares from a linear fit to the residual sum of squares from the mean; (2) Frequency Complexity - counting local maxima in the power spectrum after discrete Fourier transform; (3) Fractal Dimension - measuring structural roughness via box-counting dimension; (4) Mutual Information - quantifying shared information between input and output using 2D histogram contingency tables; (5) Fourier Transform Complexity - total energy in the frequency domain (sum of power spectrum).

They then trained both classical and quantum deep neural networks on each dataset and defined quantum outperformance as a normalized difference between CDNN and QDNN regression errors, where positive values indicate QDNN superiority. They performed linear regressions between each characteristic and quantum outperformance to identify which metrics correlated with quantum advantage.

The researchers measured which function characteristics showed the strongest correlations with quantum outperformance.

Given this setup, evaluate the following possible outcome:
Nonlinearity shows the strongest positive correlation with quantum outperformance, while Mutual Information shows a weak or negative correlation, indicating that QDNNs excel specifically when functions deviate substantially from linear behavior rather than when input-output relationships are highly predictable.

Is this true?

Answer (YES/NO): NO